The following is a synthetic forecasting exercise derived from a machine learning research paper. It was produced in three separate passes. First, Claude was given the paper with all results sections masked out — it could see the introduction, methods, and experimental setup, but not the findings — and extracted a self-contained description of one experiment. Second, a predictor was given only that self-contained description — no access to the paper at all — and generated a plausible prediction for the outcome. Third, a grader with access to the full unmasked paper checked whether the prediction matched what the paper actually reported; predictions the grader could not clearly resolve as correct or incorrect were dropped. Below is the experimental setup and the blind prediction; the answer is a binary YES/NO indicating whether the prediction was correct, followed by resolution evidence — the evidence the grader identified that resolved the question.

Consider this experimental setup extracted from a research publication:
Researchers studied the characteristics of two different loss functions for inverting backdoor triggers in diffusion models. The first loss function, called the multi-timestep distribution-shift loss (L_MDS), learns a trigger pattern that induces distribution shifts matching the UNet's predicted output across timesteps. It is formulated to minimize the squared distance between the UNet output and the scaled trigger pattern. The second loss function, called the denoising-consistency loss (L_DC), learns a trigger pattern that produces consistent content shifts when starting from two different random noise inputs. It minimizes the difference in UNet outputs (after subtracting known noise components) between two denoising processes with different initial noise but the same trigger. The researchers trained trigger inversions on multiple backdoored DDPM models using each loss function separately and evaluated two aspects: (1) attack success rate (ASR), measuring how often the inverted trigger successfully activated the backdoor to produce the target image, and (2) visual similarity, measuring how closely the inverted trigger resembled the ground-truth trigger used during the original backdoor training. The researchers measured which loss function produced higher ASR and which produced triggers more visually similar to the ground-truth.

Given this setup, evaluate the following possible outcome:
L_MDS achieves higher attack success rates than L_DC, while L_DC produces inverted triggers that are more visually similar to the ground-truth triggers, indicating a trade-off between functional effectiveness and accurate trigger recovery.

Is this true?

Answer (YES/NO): YES